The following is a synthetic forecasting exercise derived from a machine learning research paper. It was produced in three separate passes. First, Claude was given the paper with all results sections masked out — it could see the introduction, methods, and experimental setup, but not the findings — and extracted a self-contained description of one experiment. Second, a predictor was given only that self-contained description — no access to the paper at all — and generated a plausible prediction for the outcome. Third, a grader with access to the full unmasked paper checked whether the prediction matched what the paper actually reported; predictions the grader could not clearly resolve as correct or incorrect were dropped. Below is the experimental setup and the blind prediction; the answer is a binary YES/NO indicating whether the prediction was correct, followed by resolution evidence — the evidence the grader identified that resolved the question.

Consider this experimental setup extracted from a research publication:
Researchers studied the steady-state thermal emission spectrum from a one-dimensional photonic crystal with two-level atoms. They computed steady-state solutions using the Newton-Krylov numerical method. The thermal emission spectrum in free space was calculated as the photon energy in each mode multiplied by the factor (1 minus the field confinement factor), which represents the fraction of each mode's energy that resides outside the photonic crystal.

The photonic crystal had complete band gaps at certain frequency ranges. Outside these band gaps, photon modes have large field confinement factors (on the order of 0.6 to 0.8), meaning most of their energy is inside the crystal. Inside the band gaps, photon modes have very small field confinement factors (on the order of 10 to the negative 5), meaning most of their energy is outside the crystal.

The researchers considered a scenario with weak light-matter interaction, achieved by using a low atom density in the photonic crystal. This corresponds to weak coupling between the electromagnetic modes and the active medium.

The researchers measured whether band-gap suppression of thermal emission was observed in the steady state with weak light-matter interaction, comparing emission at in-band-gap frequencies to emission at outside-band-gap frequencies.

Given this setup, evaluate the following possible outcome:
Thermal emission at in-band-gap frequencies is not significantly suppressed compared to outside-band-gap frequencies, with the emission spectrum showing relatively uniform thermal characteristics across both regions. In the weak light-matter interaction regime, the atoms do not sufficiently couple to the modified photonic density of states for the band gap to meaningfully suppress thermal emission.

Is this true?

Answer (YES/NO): NO